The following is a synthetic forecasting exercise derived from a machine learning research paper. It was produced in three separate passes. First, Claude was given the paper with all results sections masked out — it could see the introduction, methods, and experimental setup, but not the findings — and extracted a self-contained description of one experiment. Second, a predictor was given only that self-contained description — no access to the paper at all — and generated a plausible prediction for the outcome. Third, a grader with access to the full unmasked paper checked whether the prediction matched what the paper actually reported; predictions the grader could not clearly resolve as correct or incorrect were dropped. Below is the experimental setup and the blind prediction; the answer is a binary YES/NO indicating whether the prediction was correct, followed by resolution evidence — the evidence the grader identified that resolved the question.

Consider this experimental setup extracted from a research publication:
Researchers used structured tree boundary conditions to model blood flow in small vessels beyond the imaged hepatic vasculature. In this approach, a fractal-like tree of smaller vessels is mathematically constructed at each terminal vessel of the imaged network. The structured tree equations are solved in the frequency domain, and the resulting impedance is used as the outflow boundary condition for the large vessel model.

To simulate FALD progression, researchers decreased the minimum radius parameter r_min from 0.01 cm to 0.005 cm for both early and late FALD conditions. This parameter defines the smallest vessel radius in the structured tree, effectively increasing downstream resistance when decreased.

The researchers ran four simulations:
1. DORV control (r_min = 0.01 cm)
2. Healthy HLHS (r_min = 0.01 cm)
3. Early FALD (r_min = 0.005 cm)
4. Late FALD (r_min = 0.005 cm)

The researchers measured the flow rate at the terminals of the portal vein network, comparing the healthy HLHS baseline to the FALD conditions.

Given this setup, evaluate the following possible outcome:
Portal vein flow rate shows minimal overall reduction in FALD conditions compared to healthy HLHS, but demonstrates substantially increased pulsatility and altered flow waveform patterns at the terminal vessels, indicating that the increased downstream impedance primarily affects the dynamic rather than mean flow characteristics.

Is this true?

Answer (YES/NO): NO